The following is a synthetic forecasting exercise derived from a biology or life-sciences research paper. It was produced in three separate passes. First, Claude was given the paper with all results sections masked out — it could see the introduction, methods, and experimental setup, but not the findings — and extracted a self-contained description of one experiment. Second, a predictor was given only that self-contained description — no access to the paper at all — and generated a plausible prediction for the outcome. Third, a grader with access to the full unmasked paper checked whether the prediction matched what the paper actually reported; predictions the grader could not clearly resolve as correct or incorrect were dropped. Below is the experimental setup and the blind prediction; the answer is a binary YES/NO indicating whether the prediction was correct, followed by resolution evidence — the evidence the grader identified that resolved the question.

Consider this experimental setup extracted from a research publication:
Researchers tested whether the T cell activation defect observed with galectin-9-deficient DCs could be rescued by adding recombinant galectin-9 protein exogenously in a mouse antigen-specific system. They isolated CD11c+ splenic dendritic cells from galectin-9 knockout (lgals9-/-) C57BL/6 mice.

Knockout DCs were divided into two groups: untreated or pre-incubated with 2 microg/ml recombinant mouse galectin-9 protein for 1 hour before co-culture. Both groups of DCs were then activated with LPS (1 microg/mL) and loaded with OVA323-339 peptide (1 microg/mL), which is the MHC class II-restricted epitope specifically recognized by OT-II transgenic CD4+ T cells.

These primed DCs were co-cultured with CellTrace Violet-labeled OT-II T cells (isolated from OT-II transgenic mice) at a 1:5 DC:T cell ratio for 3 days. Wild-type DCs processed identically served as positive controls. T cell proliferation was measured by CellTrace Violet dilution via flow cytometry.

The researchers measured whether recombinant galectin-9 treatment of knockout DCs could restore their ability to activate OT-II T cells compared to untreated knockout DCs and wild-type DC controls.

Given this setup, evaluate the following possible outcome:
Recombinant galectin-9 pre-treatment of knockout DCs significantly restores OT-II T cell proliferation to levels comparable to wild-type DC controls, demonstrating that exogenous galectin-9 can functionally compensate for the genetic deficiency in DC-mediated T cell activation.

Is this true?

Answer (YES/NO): NO